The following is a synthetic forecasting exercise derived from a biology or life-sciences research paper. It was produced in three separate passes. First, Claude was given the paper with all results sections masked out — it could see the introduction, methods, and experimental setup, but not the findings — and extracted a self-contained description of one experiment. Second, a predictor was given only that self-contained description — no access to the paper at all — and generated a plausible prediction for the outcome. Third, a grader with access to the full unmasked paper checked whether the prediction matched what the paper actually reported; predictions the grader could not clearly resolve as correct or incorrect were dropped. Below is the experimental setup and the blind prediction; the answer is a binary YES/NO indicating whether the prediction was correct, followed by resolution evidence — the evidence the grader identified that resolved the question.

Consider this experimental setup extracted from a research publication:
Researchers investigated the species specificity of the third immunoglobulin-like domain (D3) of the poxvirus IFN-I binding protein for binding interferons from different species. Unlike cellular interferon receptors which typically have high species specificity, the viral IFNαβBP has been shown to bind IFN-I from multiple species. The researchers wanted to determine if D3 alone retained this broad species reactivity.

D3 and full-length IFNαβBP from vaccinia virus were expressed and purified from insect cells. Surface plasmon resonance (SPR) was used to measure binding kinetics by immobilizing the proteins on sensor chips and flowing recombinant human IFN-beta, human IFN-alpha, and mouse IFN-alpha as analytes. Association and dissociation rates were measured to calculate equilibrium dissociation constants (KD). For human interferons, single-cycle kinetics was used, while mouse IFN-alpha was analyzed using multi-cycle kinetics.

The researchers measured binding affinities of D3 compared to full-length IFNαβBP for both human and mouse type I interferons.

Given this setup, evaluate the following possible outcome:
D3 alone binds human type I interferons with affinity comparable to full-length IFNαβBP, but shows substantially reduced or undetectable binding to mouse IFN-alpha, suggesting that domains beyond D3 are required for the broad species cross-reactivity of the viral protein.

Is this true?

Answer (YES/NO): NO